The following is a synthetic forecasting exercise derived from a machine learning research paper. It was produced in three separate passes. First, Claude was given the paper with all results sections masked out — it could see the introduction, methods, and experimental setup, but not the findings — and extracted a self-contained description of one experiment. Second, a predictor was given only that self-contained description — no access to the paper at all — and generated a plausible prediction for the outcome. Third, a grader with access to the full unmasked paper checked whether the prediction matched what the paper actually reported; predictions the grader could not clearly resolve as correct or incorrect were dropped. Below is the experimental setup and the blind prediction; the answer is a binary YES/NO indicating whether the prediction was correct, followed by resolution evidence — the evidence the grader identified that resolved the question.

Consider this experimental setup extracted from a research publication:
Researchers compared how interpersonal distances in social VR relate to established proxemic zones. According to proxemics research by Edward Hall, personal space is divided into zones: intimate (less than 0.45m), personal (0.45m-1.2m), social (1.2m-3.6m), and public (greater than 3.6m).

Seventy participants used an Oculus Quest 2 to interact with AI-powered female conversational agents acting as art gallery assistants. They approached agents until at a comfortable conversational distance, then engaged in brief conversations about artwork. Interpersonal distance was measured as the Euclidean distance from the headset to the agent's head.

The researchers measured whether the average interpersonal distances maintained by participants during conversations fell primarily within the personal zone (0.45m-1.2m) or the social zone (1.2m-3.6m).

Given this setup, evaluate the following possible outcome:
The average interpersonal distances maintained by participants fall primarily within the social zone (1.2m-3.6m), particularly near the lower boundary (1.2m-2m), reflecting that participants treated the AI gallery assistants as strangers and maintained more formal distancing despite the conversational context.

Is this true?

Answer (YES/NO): YES